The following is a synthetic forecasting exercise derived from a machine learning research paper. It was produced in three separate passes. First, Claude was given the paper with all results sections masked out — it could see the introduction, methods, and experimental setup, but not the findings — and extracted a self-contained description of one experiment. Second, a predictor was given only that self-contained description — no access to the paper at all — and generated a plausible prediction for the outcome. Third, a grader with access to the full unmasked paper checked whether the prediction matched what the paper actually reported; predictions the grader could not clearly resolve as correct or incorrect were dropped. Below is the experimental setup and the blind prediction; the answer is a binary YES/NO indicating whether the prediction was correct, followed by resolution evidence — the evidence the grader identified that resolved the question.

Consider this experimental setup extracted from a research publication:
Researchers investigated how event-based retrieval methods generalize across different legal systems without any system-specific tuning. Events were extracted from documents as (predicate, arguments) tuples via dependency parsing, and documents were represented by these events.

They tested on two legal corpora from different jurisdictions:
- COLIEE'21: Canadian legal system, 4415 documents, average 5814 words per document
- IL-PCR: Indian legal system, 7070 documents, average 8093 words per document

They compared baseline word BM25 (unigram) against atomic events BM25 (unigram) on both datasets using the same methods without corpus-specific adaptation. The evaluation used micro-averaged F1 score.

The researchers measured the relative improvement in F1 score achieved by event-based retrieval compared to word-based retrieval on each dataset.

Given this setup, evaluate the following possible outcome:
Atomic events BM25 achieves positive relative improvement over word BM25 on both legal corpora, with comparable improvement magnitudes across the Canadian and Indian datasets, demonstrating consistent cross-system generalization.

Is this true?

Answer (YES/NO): NO